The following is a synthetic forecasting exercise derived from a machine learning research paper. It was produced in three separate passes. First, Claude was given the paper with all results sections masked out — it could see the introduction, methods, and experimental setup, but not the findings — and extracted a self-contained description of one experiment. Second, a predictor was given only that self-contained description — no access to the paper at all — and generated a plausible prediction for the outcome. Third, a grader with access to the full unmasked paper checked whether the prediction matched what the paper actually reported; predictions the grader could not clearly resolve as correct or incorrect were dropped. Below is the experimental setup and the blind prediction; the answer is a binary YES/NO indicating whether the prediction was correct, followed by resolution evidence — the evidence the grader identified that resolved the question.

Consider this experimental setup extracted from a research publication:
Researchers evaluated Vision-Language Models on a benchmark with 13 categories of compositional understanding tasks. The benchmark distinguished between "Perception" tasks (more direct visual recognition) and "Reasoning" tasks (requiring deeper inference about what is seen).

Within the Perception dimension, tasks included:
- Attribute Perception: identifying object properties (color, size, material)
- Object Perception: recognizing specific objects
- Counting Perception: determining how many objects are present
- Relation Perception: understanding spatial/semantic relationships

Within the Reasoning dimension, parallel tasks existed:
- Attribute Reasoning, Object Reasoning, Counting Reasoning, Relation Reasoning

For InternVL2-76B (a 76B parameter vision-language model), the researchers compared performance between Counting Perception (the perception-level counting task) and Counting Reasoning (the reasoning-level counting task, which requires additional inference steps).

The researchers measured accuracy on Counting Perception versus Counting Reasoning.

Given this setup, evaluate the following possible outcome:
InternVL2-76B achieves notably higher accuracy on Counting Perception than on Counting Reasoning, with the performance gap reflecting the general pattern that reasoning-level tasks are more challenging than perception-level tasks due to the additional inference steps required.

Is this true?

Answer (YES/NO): NO